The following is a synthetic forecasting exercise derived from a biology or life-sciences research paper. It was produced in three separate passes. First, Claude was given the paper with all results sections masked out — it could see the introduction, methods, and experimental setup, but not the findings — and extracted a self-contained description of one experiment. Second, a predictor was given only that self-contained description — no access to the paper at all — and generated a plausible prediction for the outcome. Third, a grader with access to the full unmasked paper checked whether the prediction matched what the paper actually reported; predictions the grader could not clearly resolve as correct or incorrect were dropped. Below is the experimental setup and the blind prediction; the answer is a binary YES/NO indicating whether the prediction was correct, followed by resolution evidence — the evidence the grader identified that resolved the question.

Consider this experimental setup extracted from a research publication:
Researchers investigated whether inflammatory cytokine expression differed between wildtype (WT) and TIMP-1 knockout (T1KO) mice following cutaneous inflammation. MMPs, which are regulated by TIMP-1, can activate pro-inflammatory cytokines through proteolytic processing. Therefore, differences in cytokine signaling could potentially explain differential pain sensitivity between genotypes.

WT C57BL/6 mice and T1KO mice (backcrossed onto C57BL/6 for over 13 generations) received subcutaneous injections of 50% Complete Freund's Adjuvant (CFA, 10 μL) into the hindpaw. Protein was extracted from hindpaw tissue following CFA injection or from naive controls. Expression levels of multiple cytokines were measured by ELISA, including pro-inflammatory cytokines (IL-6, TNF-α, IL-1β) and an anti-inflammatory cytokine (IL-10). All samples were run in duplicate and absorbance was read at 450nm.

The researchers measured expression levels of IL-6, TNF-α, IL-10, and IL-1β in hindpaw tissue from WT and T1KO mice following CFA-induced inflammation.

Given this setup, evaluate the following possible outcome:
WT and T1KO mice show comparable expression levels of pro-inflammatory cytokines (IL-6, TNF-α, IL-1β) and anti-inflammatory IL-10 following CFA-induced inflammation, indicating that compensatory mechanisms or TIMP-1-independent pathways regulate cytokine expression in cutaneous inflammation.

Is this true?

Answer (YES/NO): YES